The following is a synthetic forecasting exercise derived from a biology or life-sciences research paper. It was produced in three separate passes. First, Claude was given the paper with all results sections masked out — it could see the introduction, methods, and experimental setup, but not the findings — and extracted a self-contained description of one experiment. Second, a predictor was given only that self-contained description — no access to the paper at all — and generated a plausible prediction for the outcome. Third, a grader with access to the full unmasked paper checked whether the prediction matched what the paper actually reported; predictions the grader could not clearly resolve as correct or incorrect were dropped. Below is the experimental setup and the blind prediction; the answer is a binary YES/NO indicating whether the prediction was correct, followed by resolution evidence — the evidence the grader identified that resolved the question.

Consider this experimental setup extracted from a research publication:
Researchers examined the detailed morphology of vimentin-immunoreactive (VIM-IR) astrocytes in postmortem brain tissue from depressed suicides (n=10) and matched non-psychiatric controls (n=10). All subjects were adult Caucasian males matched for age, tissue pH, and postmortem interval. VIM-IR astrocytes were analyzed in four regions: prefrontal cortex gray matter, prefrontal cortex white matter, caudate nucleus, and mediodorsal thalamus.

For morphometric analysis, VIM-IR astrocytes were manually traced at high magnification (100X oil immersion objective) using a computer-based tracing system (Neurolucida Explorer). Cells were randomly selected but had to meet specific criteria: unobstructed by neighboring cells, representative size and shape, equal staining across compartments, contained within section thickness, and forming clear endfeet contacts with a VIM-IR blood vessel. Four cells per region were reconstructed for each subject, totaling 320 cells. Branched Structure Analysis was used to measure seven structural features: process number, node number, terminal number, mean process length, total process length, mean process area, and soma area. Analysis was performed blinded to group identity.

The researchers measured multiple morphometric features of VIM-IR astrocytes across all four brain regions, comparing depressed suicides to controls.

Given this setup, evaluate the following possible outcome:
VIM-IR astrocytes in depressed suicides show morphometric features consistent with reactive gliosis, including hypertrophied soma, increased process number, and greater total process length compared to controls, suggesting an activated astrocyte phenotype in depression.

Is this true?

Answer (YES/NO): NO